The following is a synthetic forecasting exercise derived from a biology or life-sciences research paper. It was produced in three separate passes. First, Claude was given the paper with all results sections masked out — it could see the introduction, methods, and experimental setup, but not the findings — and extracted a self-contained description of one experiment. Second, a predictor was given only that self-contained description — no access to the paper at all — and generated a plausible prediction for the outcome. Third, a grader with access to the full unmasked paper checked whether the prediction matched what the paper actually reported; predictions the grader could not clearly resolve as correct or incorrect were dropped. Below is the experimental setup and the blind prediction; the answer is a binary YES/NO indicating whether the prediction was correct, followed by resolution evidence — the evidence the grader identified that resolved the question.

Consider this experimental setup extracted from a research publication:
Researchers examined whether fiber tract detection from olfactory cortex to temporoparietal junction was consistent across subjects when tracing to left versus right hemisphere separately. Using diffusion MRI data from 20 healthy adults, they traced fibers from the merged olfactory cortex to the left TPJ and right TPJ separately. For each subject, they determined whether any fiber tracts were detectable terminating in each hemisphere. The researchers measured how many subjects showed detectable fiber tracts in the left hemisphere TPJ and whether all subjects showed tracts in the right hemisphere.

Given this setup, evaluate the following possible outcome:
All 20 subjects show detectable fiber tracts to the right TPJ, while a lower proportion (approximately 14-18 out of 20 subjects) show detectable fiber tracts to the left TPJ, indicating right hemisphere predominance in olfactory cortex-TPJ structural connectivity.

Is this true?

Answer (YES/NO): YES